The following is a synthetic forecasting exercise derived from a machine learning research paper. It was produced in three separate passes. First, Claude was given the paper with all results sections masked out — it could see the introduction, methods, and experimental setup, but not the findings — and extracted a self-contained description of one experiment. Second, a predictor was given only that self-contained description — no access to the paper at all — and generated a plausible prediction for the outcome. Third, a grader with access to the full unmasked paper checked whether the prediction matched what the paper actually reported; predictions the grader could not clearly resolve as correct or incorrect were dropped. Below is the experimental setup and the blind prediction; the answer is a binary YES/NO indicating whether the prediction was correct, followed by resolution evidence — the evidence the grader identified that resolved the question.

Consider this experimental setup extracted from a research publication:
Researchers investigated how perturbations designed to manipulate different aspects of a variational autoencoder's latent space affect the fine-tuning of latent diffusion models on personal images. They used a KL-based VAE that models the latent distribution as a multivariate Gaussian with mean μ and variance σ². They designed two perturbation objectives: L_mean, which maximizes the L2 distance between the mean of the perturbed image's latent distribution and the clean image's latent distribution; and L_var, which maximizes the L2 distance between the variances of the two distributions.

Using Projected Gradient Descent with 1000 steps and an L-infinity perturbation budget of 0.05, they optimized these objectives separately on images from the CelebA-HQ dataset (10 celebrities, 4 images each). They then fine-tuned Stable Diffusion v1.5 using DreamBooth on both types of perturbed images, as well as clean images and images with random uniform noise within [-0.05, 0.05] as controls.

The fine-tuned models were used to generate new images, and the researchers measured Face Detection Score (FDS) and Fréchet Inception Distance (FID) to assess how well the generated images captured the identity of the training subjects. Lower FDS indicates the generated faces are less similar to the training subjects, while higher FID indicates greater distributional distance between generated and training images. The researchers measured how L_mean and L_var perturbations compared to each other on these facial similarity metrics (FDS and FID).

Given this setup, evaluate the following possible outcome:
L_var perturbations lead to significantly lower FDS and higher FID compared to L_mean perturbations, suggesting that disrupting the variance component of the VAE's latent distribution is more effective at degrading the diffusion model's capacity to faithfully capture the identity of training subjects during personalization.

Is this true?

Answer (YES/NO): YES